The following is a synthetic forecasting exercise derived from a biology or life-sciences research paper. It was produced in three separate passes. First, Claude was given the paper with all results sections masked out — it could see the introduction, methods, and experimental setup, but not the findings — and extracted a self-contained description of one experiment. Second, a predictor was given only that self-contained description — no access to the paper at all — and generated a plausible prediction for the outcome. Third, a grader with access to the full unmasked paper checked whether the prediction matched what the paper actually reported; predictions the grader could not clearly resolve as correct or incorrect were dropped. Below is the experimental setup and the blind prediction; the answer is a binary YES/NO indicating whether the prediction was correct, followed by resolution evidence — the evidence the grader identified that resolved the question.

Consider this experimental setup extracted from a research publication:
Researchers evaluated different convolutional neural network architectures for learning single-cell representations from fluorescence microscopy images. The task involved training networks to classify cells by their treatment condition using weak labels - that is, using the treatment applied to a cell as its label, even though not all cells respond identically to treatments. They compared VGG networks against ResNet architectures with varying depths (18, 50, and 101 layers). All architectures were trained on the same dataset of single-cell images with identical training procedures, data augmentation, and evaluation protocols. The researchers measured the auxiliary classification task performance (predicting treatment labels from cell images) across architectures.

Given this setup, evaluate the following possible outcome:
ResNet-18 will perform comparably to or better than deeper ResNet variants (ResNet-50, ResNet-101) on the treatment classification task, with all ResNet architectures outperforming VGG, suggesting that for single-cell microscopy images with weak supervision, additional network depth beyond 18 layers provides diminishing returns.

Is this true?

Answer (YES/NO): NO